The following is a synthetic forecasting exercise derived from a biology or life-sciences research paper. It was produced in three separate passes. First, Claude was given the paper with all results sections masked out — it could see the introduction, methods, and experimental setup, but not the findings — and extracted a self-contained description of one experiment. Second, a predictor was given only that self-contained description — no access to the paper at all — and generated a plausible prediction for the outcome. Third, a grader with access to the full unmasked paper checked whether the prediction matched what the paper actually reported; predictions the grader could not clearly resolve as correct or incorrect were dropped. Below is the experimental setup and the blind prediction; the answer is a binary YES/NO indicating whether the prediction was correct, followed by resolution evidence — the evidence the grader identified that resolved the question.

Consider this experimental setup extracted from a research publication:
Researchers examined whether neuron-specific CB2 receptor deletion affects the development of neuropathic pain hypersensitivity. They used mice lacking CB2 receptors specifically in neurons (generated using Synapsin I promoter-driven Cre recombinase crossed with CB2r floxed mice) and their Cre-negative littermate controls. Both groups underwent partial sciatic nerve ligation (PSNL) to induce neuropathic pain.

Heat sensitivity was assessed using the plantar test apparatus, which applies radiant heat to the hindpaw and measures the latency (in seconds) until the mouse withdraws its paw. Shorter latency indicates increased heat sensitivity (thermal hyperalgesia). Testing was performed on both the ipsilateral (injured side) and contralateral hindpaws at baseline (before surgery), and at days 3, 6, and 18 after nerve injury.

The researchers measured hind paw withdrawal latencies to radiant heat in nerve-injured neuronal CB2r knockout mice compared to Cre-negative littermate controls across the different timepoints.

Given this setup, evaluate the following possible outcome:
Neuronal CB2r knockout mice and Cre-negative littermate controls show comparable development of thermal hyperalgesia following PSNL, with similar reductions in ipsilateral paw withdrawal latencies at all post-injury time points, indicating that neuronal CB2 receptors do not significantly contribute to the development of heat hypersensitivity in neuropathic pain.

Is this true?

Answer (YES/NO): YES